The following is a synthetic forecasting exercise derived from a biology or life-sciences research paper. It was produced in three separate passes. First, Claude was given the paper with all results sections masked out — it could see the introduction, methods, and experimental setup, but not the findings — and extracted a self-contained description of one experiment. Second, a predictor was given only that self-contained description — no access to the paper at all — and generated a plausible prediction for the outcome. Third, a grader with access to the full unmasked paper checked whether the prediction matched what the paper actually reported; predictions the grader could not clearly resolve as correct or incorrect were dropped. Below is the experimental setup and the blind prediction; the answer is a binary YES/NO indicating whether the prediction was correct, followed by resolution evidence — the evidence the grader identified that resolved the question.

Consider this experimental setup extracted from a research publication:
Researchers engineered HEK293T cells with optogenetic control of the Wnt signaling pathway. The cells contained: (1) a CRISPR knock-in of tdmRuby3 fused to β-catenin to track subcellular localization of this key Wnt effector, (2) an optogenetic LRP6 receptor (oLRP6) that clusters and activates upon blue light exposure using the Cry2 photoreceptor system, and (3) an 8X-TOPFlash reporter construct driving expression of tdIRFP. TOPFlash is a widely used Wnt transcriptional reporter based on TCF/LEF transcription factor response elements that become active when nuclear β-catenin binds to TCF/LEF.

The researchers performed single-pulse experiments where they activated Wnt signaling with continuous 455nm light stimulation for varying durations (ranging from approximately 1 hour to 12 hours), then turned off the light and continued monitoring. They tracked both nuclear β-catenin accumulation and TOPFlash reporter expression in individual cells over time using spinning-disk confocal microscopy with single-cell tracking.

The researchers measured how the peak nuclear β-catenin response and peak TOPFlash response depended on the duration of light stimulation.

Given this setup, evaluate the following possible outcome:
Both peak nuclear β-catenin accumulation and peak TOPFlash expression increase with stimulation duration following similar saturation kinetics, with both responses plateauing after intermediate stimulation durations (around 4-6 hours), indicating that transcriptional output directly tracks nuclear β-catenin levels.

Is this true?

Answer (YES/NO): NO